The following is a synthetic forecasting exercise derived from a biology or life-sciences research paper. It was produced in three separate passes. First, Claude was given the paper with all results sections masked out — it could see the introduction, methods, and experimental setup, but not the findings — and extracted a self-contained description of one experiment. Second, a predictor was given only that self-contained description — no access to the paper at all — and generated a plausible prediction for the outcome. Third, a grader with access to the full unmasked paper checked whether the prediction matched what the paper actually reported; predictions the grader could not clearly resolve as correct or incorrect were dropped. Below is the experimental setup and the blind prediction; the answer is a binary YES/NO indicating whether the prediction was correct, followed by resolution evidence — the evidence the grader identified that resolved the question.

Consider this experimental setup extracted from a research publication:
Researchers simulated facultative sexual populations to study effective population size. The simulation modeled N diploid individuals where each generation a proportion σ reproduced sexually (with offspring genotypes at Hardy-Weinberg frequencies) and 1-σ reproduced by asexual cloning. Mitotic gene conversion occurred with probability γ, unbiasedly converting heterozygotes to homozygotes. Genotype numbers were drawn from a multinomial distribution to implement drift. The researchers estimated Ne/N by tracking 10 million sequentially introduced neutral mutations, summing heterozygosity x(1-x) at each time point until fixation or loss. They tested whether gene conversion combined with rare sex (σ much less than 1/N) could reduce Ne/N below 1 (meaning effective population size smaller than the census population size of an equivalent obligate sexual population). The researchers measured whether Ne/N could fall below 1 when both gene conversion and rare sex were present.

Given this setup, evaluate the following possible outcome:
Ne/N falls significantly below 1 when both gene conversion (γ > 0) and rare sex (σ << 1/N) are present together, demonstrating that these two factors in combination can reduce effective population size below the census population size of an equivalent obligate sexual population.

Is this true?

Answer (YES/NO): YES